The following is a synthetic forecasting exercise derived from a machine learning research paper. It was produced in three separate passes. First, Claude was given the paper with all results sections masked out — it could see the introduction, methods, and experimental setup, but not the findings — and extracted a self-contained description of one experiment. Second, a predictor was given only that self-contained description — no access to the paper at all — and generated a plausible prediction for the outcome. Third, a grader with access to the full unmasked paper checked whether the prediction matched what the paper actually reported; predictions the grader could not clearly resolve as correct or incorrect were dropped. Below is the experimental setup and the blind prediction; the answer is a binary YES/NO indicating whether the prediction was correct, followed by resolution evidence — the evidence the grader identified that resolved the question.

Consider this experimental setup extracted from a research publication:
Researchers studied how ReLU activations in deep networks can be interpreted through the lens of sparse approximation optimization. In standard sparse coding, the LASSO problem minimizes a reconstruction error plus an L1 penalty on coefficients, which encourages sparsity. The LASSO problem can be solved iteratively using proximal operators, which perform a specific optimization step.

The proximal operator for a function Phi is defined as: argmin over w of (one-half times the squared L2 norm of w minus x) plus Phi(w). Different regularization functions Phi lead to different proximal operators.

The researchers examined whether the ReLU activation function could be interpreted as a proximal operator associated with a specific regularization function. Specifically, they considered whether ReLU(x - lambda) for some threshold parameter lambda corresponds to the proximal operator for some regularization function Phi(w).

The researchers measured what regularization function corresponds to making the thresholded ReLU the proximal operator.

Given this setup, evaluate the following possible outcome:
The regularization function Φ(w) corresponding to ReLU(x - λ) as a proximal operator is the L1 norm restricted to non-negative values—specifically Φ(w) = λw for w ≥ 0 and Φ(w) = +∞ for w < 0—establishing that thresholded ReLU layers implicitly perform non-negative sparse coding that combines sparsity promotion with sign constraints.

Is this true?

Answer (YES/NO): YES